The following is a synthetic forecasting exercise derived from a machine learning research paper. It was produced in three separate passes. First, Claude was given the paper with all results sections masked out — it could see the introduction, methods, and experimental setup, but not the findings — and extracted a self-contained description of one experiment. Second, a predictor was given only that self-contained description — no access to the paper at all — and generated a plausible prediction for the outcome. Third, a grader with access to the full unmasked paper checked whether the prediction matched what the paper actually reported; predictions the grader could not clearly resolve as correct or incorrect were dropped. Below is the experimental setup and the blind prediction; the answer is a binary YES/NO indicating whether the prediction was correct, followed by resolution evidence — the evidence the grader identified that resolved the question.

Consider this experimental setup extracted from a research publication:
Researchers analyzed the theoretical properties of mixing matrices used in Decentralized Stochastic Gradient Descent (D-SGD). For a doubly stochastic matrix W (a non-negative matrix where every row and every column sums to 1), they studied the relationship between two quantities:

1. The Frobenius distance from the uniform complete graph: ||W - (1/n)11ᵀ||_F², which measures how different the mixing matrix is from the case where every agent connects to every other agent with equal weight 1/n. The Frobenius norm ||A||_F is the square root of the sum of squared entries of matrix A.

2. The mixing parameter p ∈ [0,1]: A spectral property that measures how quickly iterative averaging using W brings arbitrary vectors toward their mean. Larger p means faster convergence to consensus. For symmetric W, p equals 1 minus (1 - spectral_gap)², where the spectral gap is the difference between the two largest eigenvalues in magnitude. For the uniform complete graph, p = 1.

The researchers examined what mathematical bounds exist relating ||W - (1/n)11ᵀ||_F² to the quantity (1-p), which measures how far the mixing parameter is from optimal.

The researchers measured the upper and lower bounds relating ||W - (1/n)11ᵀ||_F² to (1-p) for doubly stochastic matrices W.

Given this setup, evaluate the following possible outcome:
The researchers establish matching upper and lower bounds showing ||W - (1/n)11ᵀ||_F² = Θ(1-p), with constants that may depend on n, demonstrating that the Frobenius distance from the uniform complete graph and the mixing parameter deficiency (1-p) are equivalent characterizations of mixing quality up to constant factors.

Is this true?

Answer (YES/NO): YES